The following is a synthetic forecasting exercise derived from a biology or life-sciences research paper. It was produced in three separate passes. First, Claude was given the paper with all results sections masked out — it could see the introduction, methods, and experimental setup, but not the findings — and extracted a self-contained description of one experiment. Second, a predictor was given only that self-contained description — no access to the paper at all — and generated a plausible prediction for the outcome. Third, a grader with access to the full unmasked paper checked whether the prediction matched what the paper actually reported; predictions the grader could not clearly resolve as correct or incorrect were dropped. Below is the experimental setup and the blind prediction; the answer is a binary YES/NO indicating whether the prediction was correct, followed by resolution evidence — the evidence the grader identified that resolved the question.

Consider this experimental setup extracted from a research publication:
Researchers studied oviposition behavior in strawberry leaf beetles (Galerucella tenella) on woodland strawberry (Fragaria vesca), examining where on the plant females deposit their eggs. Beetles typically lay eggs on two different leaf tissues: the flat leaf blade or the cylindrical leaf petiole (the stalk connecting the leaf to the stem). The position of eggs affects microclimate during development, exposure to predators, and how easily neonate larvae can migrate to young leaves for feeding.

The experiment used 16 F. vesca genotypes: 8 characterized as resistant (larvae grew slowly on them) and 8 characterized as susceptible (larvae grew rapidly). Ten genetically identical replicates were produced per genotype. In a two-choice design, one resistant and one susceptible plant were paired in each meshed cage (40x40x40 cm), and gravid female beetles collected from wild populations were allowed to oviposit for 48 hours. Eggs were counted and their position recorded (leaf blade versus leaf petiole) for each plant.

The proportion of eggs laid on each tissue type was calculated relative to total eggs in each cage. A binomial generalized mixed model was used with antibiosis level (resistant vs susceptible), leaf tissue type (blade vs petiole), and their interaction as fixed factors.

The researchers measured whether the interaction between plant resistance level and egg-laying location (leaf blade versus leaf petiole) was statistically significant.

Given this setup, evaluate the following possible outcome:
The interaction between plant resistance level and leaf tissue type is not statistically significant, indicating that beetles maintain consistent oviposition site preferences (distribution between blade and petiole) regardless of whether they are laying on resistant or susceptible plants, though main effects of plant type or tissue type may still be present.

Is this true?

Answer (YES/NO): NO